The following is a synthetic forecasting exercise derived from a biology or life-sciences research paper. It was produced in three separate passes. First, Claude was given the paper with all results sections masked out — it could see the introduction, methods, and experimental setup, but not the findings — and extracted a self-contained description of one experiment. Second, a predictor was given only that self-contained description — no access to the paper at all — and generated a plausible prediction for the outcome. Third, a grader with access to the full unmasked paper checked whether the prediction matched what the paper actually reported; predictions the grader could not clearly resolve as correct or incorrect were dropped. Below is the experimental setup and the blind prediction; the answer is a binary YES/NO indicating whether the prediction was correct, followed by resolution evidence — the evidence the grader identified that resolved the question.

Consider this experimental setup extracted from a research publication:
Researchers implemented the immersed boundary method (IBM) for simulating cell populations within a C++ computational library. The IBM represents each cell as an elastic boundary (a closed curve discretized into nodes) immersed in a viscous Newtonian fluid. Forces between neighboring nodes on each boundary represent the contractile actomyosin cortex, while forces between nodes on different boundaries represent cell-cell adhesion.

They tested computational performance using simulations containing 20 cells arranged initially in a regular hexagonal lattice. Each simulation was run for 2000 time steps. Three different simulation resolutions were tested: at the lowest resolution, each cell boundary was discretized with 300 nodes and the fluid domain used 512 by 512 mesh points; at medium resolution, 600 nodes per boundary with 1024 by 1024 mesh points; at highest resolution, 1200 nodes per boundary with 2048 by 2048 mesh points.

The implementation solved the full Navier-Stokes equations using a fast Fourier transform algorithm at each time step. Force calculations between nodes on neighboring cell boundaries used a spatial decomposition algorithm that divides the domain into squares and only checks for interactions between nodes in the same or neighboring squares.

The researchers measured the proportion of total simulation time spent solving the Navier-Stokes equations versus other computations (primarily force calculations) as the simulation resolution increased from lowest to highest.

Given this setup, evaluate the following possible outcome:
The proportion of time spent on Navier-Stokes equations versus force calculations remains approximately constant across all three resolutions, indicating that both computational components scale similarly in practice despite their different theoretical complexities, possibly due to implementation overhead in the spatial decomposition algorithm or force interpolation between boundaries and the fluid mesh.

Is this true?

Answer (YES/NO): NO